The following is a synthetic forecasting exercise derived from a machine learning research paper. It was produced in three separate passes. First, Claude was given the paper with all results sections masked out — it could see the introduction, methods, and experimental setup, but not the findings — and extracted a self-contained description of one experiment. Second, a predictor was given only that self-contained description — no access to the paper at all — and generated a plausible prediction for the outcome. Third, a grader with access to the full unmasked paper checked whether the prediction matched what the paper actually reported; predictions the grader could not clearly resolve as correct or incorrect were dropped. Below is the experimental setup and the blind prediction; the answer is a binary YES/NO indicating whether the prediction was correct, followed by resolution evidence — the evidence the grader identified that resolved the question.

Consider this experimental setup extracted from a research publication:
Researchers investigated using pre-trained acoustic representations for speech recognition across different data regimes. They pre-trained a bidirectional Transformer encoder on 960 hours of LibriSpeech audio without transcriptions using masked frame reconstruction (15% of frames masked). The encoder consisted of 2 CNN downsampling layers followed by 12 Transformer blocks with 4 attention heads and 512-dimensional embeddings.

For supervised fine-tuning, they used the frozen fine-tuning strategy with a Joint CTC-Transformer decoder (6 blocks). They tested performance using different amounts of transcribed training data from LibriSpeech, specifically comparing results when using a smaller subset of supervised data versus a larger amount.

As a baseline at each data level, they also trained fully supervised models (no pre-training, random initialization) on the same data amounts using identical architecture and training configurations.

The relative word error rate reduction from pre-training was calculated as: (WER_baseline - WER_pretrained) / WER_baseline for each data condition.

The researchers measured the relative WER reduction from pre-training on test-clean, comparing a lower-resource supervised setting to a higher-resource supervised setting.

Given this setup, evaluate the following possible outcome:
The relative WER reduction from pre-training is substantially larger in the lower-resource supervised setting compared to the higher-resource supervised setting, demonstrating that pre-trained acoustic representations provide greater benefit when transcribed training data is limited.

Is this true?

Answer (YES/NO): NO